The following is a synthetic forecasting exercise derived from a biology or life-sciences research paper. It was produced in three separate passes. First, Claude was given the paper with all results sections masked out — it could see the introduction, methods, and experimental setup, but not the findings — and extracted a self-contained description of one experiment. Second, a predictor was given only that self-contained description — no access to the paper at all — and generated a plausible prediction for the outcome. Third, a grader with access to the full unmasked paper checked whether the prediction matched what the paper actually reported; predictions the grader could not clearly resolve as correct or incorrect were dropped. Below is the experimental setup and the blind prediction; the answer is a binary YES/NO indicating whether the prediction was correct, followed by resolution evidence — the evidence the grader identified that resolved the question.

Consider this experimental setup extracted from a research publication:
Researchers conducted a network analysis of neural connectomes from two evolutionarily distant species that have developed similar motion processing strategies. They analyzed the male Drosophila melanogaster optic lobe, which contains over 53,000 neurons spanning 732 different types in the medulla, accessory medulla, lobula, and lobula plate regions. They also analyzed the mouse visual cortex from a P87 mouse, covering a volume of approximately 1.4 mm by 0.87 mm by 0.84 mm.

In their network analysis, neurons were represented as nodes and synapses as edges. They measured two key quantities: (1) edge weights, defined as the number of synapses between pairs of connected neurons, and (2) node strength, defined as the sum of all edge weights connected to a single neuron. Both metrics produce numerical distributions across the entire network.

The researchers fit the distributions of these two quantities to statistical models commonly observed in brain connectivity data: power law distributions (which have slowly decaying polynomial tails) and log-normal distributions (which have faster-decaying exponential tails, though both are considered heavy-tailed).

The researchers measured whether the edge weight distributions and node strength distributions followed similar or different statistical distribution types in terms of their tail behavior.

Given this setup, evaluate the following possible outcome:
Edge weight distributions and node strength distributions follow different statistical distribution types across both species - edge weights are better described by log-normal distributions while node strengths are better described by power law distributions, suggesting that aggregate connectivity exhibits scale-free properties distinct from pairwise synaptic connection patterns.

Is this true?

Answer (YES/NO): NO